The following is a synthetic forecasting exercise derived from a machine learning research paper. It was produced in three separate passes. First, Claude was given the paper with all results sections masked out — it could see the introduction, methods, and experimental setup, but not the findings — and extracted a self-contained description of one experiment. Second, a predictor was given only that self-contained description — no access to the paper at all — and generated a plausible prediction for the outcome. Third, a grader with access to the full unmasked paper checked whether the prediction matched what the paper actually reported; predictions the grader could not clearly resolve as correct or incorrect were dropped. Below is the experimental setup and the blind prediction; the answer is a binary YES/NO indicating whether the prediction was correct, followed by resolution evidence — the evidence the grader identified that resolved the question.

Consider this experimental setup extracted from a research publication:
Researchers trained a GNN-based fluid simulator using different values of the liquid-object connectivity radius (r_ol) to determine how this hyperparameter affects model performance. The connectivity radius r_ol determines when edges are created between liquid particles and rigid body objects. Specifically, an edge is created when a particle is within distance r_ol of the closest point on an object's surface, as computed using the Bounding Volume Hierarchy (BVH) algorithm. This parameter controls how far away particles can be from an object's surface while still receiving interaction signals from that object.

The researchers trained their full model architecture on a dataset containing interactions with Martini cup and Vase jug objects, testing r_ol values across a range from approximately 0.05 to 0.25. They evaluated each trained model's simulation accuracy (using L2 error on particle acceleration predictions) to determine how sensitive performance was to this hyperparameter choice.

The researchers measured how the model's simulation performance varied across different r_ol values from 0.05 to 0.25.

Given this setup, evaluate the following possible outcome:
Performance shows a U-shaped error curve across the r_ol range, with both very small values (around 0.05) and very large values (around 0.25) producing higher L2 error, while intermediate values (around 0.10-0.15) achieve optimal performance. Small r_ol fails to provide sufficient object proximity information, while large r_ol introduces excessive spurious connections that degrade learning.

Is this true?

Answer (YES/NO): NO